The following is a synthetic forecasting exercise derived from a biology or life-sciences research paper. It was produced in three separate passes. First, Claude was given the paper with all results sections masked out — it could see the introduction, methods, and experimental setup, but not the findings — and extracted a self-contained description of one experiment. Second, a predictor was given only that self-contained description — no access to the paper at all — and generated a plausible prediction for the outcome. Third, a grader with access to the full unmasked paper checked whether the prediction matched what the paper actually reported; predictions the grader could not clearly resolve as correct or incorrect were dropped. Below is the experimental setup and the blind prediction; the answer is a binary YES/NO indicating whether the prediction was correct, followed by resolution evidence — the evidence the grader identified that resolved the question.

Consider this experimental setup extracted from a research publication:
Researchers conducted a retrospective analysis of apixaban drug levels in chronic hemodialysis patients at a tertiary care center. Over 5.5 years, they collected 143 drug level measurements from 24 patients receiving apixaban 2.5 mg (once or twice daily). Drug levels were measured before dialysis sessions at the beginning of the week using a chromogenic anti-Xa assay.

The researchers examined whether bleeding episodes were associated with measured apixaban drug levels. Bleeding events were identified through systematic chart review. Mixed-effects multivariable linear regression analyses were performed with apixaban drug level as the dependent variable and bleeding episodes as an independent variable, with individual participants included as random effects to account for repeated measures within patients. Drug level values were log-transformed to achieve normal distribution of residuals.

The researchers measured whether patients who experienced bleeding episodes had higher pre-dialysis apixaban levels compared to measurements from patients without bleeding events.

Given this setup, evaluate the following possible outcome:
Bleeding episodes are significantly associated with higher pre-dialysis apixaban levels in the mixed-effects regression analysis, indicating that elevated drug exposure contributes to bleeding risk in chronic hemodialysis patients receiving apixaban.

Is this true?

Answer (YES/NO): YES